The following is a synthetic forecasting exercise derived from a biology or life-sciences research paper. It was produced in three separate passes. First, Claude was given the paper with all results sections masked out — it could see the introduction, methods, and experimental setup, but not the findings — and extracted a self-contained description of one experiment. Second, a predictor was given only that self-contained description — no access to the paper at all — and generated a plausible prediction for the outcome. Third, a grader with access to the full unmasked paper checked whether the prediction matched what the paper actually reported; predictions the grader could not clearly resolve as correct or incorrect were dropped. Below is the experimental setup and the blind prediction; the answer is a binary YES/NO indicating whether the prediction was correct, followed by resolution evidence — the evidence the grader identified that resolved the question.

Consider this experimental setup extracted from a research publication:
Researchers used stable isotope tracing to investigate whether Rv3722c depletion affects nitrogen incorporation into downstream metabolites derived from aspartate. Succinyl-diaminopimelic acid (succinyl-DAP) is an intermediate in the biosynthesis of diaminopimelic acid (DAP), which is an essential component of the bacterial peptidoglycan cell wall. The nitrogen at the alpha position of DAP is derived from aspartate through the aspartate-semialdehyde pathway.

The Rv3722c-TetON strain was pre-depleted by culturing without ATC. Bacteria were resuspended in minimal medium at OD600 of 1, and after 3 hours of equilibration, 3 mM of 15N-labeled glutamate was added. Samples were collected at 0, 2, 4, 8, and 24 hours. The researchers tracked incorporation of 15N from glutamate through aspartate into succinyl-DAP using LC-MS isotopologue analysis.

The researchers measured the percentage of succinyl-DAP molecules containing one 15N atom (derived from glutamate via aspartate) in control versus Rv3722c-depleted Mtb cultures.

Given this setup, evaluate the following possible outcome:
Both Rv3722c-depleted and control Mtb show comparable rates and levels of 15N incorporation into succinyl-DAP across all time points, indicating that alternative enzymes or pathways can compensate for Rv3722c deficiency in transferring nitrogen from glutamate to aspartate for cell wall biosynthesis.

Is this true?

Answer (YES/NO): NO